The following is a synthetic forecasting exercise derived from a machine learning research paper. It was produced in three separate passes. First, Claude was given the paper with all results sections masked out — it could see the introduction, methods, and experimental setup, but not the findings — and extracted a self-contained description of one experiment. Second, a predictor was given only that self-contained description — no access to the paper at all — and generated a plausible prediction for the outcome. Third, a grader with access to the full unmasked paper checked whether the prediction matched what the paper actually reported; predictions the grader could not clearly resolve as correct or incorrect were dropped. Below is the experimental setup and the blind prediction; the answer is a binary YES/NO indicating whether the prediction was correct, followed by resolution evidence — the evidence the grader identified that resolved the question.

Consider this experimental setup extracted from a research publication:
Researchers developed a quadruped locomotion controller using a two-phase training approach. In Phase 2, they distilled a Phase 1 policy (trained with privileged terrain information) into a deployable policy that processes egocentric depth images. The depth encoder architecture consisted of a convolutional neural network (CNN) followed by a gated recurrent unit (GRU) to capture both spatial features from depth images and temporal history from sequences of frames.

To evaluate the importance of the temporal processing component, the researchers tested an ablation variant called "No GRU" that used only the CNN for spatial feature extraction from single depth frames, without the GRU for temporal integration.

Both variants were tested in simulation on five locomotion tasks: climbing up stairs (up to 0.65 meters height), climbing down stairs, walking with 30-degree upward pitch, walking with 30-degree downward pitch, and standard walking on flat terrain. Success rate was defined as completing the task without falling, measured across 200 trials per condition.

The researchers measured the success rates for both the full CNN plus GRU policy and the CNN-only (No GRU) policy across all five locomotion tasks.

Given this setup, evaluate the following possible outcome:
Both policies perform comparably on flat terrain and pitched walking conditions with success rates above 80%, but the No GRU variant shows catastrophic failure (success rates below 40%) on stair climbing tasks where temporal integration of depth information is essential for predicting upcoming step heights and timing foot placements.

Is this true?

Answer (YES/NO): YES